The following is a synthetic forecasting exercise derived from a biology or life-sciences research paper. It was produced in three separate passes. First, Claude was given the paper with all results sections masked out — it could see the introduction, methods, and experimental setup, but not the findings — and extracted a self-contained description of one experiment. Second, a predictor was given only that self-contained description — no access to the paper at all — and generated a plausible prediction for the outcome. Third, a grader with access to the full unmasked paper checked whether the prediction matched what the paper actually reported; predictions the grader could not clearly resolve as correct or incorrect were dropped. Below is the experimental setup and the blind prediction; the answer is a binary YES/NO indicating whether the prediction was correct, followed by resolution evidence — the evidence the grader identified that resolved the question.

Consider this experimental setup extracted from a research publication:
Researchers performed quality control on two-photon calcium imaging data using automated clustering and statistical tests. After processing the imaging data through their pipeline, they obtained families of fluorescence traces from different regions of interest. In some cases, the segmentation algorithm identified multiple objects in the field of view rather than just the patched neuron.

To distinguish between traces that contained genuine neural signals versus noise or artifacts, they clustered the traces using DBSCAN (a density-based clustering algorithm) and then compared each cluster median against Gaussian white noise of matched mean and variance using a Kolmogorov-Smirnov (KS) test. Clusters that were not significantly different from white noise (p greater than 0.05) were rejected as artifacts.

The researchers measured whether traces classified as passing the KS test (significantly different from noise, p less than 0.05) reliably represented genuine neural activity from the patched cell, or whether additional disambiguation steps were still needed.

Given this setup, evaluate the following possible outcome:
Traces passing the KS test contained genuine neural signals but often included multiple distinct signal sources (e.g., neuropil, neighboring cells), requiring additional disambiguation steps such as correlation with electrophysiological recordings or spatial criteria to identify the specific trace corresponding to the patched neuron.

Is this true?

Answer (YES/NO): YES